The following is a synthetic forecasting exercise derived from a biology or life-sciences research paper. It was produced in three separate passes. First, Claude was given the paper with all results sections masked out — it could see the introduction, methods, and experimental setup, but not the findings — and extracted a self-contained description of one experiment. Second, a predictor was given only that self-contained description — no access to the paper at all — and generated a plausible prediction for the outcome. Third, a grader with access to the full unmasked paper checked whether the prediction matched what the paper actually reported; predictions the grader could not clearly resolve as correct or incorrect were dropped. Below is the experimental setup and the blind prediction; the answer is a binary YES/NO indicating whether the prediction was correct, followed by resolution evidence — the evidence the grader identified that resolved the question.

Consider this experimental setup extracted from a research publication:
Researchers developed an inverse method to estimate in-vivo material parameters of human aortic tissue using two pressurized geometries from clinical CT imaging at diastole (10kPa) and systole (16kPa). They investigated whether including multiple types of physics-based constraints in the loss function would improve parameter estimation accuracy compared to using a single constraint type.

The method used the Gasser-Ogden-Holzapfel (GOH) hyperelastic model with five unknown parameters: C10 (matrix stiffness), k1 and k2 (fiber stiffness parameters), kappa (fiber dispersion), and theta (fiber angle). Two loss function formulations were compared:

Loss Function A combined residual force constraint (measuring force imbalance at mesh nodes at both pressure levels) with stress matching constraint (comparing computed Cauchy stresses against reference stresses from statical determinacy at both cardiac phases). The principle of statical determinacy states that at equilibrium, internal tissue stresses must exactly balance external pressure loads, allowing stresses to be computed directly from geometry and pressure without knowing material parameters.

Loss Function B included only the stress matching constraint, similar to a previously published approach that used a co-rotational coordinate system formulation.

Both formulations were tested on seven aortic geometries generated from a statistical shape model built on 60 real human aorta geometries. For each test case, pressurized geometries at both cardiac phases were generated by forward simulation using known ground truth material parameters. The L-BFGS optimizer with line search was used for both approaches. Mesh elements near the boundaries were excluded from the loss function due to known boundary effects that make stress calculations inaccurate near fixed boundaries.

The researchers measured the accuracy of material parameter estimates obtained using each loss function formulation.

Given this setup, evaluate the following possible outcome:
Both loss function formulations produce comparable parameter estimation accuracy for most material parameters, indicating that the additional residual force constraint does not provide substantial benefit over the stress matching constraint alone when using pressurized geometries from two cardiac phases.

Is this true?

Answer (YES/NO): NO